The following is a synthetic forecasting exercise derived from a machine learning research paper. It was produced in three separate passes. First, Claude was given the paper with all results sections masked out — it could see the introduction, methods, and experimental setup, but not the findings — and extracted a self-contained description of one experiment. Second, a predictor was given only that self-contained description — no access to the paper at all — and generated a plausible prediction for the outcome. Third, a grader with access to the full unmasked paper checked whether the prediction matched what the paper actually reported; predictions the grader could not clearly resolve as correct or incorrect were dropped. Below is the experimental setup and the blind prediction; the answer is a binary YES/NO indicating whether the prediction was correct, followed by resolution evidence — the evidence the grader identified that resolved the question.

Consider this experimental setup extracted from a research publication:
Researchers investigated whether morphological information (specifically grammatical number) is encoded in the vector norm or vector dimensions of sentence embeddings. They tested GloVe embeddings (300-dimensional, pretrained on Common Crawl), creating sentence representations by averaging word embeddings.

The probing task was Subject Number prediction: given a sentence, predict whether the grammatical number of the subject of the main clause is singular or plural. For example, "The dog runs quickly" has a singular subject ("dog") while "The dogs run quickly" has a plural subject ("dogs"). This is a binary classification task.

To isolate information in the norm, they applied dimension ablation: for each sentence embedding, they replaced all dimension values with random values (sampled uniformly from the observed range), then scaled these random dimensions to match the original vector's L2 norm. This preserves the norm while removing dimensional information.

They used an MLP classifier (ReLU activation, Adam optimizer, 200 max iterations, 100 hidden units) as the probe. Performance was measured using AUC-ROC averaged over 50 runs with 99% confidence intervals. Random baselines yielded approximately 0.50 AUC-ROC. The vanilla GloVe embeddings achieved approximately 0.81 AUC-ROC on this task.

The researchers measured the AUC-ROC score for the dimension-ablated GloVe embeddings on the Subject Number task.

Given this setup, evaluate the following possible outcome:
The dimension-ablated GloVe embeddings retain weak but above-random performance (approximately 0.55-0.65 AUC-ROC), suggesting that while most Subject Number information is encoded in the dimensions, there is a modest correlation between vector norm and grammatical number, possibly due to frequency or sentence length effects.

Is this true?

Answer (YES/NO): NO